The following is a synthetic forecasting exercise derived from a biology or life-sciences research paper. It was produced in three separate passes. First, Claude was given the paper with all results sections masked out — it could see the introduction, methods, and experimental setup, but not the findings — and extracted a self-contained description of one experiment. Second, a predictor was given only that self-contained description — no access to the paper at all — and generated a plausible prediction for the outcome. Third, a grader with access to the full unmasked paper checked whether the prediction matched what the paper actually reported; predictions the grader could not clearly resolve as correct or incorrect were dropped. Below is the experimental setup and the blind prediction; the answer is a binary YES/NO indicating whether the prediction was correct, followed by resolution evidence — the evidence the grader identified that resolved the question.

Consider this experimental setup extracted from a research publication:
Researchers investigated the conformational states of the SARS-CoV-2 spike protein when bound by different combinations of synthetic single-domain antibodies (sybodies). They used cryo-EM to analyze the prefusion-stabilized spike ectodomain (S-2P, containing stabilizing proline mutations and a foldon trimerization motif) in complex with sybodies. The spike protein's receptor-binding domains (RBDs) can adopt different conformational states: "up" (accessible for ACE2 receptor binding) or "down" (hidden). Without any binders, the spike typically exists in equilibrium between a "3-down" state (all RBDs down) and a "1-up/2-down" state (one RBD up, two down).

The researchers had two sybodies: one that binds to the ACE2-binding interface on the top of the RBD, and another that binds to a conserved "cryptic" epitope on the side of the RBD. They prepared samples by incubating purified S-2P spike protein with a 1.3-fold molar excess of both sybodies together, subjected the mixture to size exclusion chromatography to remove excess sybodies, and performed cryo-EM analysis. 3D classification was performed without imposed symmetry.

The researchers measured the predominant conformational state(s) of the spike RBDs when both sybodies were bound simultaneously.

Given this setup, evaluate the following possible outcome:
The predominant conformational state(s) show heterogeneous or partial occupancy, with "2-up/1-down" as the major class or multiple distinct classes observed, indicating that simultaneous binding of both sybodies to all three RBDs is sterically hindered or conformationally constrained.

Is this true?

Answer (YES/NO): NO